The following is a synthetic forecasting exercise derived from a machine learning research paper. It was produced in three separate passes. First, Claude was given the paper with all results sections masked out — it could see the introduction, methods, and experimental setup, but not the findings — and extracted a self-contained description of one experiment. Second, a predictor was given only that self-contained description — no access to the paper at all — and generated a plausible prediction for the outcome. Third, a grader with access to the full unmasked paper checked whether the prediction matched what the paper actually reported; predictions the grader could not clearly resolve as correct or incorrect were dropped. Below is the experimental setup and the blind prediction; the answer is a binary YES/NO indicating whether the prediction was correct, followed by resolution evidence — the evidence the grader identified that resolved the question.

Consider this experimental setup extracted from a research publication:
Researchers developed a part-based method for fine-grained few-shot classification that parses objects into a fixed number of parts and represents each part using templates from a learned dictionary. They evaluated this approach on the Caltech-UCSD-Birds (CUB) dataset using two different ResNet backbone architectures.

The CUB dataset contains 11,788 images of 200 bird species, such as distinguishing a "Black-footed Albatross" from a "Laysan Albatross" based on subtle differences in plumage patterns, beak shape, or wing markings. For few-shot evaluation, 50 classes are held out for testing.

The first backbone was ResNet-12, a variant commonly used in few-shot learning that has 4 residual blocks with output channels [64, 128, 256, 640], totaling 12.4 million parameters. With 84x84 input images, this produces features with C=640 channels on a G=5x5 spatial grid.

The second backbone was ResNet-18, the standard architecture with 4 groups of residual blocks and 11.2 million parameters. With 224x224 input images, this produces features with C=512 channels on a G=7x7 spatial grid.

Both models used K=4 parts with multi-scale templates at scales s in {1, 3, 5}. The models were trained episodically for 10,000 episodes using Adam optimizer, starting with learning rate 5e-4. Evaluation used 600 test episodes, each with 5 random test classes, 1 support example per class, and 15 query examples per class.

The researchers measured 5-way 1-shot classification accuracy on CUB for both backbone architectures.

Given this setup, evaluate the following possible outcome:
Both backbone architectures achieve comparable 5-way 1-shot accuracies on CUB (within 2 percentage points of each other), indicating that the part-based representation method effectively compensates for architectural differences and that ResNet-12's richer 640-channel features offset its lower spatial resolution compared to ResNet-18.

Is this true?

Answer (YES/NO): YES